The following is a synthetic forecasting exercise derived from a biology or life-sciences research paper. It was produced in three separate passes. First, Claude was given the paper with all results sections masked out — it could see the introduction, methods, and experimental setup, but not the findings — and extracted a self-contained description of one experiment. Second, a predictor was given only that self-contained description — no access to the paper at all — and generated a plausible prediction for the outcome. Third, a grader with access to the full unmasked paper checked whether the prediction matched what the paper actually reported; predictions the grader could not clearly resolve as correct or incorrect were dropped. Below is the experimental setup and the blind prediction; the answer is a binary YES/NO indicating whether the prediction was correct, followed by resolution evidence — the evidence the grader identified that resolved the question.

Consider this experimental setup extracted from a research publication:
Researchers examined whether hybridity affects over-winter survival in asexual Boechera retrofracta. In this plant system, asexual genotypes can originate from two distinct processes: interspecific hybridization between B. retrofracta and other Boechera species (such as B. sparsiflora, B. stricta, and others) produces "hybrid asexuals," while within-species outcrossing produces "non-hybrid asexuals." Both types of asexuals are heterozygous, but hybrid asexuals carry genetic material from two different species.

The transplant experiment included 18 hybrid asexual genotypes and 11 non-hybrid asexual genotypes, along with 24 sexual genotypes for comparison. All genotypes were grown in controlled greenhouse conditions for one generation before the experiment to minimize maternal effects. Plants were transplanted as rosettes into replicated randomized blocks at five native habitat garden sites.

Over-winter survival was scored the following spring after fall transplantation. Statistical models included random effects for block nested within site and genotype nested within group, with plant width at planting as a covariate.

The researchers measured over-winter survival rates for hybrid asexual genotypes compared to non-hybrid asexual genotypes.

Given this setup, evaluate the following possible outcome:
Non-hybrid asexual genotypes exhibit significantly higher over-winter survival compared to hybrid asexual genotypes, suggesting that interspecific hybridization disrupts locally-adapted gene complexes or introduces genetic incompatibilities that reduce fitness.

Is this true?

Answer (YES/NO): NO